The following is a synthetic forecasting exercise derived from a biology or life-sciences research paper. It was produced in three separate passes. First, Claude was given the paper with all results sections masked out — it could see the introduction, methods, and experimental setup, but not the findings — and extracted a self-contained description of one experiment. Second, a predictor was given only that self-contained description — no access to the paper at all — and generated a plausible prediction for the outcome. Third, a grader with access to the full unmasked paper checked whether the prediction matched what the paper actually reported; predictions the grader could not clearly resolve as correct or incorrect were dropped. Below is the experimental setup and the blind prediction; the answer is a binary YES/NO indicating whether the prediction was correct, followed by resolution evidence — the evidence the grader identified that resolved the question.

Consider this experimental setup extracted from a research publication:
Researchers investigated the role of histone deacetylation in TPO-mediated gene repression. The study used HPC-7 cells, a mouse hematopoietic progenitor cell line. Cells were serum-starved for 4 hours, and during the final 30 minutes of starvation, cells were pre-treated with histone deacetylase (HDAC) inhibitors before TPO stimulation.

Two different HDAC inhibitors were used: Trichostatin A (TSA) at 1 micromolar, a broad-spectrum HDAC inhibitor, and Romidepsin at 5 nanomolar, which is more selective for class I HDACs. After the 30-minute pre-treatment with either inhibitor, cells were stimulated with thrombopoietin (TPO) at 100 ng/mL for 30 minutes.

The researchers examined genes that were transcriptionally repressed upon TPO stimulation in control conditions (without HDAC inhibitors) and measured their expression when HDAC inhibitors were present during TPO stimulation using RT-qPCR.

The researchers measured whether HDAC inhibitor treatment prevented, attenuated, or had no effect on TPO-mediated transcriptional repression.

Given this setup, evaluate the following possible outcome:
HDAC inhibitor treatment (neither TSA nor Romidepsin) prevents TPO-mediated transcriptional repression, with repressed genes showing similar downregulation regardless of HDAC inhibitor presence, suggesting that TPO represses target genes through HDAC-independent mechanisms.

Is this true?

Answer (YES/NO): NO